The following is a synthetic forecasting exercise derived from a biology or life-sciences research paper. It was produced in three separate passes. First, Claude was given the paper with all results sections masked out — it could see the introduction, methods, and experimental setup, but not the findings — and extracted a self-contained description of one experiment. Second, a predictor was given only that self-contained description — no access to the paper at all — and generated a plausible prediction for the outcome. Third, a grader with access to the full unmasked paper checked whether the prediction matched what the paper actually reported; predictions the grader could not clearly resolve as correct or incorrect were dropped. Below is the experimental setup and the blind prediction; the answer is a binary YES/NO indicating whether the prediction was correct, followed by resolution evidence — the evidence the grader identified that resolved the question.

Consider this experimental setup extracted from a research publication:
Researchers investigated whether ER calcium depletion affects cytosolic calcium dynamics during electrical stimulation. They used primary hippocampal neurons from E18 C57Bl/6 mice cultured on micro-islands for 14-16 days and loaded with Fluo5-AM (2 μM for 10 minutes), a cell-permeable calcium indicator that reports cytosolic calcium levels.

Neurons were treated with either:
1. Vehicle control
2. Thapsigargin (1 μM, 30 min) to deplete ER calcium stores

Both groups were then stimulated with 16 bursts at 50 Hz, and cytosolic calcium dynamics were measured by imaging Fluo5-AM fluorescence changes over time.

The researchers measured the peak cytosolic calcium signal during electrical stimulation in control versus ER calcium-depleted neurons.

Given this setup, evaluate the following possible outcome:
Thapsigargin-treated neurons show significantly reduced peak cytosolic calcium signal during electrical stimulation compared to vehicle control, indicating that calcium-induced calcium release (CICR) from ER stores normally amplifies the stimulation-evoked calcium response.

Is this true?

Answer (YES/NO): NO